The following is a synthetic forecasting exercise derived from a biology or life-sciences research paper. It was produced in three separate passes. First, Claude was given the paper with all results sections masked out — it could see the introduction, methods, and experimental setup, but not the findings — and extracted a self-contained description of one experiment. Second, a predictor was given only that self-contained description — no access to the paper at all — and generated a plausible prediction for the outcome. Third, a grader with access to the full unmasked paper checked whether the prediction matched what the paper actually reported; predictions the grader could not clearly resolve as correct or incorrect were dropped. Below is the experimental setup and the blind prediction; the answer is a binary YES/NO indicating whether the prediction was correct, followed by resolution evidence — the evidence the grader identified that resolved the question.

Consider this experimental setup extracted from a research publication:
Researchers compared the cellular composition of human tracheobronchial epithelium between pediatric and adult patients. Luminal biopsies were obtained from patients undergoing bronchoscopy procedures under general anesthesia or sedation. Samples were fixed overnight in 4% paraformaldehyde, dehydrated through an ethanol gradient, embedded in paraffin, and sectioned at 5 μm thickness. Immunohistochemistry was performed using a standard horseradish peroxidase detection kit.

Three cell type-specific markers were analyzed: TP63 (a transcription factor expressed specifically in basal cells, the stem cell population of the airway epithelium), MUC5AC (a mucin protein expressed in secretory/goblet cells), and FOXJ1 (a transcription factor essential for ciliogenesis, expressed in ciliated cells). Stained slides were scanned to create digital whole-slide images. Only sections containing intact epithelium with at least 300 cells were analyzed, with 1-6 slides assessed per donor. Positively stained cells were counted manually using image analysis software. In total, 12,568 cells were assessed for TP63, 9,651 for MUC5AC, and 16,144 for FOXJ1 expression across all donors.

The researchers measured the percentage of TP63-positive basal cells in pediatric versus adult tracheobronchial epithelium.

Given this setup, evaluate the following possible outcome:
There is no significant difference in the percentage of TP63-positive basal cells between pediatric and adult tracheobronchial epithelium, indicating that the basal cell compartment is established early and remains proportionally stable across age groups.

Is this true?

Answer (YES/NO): YES